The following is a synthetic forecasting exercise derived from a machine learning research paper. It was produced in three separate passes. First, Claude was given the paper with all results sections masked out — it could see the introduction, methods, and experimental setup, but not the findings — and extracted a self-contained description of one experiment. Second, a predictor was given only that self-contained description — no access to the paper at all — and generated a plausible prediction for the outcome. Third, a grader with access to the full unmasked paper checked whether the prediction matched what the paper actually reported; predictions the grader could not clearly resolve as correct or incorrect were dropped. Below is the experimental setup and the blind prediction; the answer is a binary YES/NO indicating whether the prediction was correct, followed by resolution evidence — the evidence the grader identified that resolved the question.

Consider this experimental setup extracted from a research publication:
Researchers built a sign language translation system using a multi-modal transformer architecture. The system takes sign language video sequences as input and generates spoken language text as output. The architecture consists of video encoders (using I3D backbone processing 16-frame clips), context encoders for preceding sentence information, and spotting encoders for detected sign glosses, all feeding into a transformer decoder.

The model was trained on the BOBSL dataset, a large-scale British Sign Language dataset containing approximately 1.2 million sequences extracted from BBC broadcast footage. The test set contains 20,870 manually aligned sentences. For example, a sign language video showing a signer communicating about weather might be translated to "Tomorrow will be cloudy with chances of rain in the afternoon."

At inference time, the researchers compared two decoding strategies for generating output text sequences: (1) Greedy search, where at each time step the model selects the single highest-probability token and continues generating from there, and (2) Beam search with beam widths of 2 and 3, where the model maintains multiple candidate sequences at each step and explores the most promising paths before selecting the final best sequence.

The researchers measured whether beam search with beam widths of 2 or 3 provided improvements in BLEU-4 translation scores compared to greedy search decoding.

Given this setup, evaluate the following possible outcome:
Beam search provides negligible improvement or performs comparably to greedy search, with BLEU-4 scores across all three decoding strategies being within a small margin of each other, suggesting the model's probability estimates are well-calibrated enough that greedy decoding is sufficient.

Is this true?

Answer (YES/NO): YES